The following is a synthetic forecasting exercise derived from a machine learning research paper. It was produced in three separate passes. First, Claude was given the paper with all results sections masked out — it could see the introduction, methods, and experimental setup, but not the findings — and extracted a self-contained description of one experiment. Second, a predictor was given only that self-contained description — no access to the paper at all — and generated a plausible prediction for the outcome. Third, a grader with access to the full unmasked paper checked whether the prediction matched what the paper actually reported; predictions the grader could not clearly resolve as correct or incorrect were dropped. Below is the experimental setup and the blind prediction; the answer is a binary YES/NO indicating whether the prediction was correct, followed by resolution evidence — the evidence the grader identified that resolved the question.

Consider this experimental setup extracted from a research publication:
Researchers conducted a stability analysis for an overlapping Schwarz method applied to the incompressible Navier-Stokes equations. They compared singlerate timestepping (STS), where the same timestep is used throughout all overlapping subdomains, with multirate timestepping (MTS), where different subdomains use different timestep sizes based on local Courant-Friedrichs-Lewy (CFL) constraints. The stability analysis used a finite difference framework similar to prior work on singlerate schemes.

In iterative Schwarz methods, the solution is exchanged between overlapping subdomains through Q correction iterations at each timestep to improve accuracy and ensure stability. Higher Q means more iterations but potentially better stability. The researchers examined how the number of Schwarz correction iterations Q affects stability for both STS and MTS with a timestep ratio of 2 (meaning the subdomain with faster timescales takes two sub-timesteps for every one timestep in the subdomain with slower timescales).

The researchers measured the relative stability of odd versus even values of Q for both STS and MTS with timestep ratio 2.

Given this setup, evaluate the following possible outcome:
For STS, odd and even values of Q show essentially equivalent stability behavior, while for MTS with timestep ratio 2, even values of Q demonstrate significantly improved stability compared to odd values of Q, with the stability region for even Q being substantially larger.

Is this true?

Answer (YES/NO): NO